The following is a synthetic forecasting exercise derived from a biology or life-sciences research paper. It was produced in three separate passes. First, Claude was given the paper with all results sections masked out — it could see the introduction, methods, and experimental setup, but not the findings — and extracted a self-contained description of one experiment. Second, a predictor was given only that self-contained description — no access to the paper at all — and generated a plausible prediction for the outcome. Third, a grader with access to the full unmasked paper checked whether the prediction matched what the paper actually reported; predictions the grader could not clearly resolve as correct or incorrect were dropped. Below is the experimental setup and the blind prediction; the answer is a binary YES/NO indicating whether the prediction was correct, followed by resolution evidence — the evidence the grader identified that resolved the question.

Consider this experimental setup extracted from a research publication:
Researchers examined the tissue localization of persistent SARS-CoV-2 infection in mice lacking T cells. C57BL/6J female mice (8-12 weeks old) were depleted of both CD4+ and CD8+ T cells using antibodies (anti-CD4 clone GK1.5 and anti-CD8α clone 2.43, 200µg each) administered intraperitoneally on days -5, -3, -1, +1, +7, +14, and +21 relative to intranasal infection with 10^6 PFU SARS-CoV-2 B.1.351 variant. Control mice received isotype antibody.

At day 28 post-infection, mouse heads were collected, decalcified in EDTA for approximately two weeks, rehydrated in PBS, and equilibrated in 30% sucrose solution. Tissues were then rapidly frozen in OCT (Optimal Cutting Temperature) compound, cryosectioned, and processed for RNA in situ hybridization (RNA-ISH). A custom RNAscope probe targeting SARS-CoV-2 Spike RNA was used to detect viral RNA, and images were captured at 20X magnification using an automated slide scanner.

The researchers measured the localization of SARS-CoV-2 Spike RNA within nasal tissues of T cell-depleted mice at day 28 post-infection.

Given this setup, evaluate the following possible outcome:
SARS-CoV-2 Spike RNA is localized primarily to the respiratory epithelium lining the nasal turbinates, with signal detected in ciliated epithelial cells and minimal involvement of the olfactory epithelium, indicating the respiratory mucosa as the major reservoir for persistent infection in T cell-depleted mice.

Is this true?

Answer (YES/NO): NO